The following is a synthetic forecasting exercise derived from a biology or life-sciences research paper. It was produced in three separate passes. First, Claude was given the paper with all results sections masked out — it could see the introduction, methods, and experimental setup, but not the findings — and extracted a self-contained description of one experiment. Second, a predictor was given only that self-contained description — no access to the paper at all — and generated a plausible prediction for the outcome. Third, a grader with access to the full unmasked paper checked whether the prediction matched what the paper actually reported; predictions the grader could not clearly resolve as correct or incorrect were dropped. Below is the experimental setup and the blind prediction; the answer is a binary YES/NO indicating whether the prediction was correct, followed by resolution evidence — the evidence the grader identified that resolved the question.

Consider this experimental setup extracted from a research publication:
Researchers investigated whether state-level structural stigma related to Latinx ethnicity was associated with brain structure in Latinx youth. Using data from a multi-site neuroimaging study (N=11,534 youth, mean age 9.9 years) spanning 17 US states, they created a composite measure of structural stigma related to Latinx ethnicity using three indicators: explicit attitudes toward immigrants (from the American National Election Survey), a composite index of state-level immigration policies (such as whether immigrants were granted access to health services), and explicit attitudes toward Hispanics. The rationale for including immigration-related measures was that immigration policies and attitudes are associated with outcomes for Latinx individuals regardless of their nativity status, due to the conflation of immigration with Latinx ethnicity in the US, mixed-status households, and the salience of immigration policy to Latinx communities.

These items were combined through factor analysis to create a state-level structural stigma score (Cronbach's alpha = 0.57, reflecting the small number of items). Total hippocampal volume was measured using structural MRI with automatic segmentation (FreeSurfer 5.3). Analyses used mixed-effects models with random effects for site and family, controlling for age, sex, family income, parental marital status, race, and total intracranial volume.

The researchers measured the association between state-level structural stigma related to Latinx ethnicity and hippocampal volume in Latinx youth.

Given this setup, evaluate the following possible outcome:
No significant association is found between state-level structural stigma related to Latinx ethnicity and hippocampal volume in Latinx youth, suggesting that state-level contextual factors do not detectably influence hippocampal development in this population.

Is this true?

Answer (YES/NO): NO